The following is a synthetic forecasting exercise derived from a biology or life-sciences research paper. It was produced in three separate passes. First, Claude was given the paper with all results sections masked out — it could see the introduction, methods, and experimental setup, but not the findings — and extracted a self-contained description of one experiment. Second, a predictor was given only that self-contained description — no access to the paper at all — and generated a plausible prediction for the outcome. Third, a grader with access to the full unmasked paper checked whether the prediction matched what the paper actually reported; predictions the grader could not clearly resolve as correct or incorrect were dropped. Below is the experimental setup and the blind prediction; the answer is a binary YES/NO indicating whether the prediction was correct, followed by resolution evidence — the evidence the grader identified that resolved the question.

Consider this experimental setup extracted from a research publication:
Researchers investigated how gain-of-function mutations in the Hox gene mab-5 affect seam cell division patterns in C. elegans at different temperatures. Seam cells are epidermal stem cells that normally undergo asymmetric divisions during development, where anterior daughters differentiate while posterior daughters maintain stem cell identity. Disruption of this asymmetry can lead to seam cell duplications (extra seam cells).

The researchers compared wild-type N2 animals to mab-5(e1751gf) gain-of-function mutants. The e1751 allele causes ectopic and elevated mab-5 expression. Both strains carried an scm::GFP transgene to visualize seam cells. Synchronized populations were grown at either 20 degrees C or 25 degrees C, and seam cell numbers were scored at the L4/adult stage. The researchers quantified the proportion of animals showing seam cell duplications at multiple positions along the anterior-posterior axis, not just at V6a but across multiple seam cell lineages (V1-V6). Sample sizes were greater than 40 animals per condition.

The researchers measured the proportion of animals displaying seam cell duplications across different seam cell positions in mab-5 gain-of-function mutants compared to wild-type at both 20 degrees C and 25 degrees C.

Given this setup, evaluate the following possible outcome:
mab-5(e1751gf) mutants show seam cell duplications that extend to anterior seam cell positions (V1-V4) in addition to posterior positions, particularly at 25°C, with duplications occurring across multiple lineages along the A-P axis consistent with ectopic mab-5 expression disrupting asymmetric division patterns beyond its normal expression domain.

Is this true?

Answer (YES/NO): YES